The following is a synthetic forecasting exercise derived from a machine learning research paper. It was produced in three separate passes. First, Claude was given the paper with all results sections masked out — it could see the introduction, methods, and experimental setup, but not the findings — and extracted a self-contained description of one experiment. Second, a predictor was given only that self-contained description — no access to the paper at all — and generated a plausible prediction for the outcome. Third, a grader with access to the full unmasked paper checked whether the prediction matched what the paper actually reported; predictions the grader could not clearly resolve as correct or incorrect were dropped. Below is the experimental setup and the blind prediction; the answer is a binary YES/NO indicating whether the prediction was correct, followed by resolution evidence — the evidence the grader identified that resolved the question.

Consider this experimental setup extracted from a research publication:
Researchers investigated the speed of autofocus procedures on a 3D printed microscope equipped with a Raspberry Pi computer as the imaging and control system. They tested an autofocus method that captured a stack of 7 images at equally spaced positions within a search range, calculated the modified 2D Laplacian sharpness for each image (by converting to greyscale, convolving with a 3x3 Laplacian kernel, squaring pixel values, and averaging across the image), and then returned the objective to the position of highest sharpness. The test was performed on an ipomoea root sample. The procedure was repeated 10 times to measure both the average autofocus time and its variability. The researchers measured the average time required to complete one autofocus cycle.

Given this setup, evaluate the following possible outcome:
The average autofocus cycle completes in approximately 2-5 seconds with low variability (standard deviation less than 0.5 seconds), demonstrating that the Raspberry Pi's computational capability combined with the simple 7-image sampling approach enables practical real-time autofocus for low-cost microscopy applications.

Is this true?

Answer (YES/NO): NO